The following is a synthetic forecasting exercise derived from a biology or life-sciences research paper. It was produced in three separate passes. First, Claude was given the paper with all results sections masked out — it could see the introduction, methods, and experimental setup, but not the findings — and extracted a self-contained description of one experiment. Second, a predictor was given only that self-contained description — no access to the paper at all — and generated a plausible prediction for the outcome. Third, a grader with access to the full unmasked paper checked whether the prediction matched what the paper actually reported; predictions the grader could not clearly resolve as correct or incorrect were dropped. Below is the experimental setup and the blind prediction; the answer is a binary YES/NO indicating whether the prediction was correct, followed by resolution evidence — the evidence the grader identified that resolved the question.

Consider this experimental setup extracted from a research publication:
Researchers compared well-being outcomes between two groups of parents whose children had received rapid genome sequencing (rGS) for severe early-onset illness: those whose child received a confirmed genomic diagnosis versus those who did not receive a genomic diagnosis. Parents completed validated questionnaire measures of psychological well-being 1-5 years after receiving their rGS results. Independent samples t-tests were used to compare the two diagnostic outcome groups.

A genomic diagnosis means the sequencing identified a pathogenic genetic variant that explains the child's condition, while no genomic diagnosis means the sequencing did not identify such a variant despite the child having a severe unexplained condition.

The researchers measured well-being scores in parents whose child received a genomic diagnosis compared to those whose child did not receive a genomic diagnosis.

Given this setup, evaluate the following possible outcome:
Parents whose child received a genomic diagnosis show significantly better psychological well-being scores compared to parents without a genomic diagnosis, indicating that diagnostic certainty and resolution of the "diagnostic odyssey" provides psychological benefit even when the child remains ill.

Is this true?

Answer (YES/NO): NO